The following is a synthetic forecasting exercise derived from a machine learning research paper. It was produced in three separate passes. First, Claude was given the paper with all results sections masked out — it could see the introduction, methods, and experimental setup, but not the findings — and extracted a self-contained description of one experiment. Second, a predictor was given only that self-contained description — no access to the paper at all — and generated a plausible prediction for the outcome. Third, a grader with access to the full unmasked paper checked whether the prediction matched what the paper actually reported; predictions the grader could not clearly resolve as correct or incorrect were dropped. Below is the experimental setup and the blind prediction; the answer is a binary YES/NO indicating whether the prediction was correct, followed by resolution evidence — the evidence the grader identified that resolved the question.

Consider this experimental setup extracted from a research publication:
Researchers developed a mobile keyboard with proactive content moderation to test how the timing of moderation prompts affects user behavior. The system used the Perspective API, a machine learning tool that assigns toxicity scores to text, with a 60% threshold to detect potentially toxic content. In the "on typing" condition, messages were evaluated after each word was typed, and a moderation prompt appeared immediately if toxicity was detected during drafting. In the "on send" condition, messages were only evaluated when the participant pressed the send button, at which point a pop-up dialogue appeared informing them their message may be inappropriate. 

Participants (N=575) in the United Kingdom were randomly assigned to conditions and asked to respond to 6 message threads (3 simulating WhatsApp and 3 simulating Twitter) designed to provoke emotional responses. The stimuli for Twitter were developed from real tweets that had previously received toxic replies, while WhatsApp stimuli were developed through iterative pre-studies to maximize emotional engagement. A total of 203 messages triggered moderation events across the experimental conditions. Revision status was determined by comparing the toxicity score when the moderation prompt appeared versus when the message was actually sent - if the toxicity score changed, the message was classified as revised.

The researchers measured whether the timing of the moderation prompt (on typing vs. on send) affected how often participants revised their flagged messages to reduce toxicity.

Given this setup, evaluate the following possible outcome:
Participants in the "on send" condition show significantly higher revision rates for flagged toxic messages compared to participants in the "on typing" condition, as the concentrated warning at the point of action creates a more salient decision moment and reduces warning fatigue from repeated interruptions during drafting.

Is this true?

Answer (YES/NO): YES